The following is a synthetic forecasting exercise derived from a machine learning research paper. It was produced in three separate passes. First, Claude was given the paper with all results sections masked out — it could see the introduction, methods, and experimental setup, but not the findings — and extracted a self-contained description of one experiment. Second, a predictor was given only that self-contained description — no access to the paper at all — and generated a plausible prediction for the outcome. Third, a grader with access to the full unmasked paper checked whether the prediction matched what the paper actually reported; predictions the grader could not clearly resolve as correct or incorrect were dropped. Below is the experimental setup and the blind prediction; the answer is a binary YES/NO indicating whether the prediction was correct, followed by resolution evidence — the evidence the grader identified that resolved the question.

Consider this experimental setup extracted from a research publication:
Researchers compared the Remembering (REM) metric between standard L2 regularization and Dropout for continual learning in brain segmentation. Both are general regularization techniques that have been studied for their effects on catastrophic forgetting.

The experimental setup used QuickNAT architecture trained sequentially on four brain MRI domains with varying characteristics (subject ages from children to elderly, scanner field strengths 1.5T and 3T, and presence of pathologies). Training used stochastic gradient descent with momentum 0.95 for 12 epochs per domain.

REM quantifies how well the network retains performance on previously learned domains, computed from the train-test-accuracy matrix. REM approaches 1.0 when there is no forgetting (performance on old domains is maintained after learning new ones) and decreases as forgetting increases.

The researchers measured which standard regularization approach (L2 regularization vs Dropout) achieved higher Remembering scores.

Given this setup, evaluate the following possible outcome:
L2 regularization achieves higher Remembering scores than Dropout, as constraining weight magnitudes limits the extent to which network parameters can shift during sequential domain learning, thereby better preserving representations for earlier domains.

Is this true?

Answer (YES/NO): NO